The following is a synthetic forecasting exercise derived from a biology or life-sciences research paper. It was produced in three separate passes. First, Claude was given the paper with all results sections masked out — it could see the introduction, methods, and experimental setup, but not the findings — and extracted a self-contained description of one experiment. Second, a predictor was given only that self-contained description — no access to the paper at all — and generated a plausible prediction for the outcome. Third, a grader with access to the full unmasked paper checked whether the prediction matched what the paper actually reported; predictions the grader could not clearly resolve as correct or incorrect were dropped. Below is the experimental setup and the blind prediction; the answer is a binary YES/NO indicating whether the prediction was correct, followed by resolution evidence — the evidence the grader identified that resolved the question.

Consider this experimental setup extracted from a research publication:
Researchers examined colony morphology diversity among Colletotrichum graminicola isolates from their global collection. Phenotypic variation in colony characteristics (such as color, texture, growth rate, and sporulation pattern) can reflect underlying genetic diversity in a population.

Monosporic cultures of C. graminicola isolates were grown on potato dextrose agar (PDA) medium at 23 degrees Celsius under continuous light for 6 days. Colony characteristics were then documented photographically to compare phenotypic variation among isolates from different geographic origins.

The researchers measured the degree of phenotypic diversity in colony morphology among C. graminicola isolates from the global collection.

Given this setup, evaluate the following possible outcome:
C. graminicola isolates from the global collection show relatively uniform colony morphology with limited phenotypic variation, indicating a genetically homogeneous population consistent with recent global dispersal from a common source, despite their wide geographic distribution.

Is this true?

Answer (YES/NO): NO